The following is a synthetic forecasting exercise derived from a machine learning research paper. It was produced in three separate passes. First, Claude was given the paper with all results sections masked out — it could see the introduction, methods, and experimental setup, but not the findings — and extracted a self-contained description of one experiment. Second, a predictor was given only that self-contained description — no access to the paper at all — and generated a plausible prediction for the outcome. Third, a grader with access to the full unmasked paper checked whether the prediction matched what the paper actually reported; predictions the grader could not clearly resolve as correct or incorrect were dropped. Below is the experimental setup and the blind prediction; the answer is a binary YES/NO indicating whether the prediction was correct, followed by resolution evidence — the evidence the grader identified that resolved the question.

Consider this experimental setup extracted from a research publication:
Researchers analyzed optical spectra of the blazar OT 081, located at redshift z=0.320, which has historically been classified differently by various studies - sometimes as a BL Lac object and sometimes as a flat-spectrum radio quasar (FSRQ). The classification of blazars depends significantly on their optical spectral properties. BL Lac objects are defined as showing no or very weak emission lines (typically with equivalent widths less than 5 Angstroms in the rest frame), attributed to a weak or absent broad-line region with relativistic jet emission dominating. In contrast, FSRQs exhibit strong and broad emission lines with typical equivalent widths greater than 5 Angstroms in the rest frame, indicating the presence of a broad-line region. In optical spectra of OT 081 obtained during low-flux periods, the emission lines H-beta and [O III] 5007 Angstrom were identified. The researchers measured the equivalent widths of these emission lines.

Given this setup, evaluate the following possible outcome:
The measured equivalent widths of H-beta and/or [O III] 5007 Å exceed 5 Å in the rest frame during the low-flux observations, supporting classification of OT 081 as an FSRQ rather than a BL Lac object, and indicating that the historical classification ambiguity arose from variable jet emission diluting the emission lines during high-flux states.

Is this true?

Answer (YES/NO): YES